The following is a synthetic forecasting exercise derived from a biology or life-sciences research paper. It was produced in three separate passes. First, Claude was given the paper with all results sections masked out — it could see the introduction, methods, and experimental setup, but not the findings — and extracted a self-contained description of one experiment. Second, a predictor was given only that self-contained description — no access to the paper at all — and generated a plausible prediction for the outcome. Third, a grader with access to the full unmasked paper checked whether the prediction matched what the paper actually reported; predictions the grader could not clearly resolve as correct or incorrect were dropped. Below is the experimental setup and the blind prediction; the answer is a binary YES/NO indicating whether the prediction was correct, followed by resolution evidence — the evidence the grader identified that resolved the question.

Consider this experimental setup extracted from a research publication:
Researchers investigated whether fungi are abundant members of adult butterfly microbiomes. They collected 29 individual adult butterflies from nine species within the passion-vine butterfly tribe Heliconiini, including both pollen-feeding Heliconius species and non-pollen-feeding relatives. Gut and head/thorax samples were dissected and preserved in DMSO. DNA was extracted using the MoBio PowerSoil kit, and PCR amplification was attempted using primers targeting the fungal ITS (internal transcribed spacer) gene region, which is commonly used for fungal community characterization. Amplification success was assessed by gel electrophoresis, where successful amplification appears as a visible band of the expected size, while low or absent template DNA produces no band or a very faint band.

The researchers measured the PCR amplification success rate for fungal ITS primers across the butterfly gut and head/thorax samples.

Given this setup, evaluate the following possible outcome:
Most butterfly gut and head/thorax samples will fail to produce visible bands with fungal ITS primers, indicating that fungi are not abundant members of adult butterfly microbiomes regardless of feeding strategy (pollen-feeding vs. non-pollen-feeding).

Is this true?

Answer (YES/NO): YES